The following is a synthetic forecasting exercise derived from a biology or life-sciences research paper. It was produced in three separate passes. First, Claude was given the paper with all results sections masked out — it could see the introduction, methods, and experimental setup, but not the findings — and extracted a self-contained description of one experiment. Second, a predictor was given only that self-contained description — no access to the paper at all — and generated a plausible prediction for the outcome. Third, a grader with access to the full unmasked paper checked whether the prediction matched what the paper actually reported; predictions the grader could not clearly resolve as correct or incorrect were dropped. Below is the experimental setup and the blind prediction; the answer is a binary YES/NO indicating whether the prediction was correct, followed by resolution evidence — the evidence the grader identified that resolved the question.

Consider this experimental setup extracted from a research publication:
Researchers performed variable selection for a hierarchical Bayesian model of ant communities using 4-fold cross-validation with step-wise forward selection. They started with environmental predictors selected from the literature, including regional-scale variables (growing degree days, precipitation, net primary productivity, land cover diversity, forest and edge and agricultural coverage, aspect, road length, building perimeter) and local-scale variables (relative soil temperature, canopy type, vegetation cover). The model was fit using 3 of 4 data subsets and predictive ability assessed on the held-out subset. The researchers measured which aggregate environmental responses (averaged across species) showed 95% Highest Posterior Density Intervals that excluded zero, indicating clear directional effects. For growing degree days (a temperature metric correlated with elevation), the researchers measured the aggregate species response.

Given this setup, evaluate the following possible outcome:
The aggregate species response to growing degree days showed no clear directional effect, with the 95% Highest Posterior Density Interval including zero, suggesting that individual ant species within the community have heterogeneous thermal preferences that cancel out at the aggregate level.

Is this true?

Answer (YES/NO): NO